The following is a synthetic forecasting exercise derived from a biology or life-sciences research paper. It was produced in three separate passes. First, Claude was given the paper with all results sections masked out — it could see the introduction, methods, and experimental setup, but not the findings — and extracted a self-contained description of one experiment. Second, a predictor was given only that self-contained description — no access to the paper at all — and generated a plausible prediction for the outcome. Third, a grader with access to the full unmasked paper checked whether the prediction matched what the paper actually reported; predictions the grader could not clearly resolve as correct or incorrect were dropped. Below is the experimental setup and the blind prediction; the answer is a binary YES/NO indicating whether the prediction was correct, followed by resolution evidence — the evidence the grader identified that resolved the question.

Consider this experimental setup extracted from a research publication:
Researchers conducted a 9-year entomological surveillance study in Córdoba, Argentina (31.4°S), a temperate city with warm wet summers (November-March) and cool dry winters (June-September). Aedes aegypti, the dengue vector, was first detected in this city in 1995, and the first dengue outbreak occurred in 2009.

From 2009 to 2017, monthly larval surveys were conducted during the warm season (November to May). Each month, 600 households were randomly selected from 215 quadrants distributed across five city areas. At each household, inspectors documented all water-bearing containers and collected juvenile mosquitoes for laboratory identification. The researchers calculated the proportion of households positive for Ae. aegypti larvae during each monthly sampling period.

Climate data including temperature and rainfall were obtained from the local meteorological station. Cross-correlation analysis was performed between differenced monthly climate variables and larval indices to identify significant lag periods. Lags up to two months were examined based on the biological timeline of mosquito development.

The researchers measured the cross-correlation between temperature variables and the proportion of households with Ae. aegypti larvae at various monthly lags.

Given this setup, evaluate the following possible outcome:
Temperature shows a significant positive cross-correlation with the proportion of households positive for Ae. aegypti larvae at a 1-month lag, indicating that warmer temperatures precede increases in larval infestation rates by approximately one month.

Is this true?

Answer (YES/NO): NO